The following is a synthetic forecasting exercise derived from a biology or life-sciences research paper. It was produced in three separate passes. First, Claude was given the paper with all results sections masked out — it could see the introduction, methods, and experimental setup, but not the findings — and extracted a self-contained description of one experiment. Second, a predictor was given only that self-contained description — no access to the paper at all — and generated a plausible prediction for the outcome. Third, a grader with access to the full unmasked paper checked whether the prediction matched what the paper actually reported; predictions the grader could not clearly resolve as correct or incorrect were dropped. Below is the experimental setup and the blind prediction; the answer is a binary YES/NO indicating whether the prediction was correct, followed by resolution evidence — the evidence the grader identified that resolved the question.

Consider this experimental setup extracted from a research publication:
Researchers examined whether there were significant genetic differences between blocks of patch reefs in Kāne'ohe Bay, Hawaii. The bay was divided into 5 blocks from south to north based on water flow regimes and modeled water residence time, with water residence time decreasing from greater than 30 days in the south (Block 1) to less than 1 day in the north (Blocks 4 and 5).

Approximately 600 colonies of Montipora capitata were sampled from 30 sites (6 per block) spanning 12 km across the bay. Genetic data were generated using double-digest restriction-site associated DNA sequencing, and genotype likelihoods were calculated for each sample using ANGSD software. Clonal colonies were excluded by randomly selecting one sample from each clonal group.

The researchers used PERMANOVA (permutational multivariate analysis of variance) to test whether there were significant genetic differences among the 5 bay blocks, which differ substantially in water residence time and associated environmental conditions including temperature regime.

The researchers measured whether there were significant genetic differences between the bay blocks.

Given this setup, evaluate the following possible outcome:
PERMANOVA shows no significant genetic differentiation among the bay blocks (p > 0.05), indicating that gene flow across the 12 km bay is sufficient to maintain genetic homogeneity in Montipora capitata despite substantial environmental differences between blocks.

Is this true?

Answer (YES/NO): NO